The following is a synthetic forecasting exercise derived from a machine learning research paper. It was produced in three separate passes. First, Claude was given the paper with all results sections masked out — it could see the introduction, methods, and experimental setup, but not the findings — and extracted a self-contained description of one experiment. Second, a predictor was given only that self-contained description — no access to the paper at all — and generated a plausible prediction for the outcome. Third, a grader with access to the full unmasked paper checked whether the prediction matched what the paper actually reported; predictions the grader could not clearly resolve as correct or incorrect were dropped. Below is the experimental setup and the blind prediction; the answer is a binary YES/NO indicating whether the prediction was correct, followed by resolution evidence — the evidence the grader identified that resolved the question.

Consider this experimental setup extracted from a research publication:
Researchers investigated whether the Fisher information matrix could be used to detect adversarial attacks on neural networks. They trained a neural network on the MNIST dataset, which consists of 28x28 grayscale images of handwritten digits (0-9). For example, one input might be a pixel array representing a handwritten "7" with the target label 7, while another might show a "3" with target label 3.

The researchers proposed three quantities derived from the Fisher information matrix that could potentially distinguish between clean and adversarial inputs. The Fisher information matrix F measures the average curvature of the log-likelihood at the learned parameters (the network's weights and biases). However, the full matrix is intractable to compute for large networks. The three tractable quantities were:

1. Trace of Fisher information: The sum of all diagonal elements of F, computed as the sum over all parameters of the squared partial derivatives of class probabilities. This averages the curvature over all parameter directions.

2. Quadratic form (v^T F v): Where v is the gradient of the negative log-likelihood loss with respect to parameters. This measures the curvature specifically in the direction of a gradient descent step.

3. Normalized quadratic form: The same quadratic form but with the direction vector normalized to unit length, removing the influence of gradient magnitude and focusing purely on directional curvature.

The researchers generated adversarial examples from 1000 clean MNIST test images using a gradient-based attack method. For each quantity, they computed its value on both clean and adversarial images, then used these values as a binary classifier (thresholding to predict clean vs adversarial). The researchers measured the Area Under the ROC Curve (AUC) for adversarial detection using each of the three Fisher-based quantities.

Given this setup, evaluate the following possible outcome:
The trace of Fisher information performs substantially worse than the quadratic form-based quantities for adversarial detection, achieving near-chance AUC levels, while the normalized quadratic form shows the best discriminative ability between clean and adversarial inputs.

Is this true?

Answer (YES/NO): NO